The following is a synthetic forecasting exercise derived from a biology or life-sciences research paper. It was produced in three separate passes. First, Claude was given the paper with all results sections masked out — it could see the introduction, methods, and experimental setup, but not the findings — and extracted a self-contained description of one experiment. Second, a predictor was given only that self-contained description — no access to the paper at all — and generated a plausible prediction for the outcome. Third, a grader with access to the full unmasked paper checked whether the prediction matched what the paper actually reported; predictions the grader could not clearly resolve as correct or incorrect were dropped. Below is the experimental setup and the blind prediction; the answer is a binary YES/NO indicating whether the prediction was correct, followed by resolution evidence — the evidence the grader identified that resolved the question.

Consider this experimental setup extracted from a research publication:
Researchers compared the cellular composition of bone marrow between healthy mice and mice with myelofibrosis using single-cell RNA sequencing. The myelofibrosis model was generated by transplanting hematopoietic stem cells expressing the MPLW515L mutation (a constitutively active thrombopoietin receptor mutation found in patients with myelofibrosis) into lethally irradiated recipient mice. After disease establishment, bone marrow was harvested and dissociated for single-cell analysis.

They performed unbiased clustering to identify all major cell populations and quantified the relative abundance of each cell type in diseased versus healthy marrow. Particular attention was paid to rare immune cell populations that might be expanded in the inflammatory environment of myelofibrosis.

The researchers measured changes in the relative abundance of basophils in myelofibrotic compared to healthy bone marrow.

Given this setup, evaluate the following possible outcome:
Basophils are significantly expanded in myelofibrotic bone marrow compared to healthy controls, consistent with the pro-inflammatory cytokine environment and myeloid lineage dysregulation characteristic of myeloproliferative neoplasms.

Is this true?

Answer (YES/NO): YES